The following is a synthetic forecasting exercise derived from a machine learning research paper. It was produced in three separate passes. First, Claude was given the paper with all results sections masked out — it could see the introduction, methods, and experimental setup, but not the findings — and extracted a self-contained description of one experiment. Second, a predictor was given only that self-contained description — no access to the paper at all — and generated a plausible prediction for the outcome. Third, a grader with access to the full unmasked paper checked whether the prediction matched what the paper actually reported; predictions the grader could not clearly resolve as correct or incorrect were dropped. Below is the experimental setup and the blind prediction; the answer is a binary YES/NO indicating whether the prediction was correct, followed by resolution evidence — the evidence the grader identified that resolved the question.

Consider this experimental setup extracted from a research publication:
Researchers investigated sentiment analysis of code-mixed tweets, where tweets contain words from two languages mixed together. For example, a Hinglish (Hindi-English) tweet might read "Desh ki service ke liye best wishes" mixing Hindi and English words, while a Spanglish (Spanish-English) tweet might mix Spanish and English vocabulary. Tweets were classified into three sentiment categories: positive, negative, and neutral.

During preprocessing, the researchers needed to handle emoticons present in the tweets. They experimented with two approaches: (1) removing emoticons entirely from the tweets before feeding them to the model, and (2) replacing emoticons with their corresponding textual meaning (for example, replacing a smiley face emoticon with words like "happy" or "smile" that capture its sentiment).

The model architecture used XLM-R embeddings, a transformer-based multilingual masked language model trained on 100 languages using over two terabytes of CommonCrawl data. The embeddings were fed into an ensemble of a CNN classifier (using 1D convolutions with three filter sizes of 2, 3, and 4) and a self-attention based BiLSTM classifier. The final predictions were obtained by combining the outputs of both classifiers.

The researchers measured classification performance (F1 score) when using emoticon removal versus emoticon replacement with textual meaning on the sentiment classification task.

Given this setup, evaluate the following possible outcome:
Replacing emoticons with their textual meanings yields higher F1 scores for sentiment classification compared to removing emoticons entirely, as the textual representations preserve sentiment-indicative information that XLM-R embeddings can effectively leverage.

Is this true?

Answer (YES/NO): NO